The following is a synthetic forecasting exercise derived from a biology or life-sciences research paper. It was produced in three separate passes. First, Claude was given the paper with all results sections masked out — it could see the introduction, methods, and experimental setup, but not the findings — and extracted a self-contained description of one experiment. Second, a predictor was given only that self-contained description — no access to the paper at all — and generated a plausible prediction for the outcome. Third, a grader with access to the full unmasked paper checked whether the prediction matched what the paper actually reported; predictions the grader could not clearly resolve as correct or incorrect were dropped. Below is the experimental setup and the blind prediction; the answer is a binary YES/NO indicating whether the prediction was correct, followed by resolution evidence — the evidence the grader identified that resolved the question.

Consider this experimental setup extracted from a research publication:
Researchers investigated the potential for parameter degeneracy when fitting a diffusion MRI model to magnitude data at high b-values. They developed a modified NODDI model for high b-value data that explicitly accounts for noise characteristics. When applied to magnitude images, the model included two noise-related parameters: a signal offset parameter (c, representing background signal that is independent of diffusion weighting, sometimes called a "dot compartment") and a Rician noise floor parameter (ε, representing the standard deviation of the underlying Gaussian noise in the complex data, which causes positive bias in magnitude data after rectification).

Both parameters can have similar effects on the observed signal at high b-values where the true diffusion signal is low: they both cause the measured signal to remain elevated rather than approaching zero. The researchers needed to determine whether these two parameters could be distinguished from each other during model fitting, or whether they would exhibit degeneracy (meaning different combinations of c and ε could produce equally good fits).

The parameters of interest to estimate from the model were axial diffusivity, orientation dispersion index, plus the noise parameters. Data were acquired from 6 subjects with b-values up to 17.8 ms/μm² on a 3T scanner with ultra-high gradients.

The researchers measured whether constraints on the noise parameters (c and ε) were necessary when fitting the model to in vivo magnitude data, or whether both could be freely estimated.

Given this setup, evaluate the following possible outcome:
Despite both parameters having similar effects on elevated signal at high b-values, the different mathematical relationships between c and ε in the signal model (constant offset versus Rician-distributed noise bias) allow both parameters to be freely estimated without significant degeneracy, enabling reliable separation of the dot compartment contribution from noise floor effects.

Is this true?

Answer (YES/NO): NO